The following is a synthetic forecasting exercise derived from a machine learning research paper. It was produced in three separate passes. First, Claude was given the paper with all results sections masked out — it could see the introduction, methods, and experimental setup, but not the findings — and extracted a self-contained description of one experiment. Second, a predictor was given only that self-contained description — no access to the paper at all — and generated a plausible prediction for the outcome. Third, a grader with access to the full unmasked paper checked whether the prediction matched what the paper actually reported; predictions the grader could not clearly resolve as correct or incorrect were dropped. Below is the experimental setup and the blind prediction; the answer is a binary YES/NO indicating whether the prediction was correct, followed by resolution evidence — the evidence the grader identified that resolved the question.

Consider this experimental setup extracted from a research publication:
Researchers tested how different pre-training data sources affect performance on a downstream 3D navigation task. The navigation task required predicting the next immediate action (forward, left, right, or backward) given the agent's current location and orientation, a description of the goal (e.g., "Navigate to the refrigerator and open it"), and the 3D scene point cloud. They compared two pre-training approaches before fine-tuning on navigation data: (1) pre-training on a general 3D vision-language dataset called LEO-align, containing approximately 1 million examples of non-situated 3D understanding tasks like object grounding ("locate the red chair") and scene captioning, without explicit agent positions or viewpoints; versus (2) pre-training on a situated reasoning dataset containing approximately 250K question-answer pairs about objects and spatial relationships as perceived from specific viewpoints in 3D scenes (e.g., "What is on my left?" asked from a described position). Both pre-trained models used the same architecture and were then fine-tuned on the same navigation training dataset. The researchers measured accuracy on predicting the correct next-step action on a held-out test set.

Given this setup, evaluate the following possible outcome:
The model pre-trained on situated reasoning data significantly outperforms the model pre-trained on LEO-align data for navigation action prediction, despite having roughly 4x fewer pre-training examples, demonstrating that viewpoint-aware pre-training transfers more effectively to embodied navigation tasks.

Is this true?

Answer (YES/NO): YES